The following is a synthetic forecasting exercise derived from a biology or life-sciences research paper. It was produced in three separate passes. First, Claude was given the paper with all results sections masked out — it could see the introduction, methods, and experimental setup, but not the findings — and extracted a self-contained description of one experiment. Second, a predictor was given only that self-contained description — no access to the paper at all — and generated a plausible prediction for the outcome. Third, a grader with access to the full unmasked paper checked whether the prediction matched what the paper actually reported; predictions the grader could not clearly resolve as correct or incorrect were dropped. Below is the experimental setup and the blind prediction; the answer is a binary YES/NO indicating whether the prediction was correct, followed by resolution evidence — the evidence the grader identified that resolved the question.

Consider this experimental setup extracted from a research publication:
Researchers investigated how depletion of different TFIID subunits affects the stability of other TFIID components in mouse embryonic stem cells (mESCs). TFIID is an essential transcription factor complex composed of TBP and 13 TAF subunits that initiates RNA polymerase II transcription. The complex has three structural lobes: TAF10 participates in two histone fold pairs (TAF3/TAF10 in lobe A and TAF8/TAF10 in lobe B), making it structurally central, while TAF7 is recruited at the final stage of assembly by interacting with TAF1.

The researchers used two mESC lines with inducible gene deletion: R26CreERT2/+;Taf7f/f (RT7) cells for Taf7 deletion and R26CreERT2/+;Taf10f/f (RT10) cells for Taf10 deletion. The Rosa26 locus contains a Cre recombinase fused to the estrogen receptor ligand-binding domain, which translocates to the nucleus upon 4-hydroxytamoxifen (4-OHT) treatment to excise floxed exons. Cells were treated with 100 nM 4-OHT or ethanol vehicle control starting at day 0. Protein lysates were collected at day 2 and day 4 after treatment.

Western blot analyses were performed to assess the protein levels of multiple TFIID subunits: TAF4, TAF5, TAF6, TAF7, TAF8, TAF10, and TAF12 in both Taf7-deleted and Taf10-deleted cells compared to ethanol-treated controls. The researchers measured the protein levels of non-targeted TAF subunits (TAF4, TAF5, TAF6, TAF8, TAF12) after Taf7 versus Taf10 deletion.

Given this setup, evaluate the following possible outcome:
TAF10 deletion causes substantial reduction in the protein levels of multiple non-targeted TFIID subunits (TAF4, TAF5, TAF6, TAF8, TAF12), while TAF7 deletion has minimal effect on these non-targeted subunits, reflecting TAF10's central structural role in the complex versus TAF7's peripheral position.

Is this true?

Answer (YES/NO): NO